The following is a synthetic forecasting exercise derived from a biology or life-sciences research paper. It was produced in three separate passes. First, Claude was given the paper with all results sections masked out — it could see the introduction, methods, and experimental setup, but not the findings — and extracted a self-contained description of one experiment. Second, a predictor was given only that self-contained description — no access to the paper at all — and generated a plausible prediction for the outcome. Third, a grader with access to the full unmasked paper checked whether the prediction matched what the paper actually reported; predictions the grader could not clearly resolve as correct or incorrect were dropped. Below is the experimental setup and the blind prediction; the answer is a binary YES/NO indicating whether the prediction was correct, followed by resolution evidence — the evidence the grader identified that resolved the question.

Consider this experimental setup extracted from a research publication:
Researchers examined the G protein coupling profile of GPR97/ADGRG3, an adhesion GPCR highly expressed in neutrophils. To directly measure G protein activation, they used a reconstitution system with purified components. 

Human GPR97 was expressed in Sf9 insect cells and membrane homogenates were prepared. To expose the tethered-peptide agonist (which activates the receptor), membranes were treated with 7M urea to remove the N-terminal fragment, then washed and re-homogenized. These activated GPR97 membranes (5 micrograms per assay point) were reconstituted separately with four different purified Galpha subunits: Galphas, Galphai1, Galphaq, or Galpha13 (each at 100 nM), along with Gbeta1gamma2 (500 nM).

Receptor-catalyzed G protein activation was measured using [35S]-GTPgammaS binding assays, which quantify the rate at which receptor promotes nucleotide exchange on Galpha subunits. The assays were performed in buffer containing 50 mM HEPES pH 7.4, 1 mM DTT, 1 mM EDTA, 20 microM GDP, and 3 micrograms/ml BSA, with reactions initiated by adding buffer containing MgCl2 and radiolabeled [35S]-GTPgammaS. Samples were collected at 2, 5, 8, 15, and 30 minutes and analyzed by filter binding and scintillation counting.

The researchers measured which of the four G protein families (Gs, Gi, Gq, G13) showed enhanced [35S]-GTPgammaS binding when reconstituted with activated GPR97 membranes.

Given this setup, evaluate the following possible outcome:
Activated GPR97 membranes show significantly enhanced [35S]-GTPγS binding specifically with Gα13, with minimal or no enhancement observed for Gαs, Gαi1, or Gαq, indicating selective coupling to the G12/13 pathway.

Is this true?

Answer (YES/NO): NO